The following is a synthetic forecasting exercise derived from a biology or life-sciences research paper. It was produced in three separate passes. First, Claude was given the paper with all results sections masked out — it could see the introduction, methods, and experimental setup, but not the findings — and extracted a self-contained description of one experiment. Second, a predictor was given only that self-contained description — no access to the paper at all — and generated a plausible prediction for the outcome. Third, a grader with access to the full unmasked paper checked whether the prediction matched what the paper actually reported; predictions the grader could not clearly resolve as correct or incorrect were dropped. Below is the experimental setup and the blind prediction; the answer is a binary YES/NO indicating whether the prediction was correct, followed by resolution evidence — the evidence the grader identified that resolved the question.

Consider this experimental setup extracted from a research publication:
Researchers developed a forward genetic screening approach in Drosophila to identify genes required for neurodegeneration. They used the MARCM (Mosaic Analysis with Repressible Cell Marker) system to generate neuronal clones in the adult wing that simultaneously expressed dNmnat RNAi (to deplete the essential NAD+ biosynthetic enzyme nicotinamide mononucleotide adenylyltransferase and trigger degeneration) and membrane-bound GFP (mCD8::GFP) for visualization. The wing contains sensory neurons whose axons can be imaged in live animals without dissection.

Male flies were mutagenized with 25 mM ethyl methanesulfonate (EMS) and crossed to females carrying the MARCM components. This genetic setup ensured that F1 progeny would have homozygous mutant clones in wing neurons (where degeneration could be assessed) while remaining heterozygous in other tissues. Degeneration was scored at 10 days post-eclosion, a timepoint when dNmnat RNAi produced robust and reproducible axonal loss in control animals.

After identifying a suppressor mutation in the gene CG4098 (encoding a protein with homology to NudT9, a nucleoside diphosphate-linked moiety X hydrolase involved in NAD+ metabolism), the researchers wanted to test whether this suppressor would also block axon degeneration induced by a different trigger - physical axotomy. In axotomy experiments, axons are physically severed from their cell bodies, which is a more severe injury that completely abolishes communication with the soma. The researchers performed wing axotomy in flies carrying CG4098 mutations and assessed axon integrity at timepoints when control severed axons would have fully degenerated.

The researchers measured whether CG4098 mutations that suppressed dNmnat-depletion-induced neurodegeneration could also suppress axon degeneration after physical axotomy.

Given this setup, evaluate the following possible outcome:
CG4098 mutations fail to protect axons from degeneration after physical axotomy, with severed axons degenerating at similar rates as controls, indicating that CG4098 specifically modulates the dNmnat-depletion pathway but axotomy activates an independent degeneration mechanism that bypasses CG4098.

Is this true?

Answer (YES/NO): YES